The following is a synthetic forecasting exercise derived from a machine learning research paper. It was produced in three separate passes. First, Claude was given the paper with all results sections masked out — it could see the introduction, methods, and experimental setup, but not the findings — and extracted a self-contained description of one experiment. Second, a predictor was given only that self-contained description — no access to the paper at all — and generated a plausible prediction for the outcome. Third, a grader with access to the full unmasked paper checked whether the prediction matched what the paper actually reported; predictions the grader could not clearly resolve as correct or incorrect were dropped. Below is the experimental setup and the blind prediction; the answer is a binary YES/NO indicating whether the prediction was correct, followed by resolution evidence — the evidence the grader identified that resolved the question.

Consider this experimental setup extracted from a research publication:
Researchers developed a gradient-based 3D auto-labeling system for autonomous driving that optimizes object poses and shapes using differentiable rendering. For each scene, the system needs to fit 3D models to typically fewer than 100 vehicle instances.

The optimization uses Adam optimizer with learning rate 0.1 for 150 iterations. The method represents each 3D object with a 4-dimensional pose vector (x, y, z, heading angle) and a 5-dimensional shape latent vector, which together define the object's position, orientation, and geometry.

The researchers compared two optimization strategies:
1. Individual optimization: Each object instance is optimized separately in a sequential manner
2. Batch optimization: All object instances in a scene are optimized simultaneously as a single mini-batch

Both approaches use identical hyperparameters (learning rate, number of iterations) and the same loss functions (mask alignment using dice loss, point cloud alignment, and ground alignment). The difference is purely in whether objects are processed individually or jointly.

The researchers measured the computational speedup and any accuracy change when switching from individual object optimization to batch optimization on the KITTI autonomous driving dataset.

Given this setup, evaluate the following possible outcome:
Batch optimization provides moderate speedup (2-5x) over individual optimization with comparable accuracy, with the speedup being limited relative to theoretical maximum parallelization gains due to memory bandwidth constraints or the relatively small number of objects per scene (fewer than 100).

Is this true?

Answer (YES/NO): YES